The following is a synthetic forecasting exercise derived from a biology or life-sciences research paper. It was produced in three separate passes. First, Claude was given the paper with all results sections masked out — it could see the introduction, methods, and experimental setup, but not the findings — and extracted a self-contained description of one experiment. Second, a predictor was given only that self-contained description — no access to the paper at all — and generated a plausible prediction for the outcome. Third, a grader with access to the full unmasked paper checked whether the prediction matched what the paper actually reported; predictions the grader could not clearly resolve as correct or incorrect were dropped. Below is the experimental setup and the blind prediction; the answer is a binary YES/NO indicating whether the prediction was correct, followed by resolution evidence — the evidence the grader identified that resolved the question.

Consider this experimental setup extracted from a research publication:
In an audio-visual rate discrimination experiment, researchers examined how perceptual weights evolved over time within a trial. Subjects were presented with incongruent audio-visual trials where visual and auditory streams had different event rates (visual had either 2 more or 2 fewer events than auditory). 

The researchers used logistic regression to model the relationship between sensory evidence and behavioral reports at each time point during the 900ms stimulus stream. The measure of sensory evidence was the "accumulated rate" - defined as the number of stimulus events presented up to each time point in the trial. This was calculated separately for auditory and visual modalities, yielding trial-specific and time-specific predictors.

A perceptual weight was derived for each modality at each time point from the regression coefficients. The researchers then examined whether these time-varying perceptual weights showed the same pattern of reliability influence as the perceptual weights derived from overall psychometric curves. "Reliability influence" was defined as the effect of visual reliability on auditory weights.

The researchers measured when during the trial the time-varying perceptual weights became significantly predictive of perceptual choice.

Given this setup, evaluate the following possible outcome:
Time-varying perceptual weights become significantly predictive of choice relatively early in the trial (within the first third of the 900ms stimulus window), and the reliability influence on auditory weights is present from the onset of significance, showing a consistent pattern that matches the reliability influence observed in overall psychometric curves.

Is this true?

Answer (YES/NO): YES